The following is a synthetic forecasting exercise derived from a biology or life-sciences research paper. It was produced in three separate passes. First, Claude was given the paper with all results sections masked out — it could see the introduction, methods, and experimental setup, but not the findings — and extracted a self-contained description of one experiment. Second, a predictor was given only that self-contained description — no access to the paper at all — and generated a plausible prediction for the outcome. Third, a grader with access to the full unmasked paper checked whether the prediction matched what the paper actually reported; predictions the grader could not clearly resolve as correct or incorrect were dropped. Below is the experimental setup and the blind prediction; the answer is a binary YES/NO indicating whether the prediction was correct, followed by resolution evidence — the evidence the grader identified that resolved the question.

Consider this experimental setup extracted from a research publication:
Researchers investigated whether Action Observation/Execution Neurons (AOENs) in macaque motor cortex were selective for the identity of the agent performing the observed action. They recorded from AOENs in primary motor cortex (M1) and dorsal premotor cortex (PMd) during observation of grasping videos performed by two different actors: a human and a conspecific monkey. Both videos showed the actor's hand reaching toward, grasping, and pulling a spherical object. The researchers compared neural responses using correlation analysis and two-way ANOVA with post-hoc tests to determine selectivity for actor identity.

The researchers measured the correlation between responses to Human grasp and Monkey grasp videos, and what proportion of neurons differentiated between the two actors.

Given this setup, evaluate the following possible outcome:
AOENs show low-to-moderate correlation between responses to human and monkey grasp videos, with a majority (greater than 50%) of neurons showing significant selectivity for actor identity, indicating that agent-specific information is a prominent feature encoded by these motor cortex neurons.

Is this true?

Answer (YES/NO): NO